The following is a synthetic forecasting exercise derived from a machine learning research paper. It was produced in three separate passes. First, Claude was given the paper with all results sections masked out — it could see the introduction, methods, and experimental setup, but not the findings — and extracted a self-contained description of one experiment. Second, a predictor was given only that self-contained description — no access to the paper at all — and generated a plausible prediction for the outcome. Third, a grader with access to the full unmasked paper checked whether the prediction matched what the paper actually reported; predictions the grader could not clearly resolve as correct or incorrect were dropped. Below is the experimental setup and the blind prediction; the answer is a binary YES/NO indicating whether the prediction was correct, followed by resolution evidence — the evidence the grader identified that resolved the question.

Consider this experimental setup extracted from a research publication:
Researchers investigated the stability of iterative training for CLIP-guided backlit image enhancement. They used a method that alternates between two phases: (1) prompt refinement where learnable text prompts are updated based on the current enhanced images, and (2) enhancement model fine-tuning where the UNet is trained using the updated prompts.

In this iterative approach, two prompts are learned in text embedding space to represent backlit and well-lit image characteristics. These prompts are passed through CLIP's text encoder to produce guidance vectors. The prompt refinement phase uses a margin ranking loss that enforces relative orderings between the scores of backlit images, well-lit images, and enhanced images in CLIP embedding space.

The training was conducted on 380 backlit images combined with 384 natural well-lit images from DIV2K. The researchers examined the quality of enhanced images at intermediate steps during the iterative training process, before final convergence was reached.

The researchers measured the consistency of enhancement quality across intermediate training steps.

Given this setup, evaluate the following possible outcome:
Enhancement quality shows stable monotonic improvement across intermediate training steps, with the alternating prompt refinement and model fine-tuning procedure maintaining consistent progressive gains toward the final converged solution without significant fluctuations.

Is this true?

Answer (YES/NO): NO